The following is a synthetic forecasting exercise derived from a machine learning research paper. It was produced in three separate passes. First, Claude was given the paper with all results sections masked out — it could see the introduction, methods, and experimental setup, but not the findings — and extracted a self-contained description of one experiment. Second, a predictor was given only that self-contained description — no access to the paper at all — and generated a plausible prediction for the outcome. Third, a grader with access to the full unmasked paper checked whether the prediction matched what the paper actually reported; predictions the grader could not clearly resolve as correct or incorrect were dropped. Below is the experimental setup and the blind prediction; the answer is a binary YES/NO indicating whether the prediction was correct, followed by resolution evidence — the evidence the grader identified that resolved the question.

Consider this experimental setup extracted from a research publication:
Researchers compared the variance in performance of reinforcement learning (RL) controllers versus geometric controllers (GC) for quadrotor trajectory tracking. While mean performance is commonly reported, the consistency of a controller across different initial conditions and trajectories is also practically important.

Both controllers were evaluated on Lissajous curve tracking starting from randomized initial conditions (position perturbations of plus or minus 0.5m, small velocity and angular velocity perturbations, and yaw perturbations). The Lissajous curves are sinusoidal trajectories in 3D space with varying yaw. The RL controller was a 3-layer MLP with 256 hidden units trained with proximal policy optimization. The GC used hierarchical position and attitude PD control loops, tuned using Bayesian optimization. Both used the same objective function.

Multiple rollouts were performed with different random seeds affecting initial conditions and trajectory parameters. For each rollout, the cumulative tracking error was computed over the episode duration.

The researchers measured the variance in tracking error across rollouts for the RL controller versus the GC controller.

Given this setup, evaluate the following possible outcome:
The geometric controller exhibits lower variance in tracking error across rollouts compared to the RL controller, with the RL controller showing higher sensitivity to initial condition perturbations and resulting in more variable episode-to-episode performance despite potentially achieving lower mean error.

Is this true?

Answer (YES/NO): NO